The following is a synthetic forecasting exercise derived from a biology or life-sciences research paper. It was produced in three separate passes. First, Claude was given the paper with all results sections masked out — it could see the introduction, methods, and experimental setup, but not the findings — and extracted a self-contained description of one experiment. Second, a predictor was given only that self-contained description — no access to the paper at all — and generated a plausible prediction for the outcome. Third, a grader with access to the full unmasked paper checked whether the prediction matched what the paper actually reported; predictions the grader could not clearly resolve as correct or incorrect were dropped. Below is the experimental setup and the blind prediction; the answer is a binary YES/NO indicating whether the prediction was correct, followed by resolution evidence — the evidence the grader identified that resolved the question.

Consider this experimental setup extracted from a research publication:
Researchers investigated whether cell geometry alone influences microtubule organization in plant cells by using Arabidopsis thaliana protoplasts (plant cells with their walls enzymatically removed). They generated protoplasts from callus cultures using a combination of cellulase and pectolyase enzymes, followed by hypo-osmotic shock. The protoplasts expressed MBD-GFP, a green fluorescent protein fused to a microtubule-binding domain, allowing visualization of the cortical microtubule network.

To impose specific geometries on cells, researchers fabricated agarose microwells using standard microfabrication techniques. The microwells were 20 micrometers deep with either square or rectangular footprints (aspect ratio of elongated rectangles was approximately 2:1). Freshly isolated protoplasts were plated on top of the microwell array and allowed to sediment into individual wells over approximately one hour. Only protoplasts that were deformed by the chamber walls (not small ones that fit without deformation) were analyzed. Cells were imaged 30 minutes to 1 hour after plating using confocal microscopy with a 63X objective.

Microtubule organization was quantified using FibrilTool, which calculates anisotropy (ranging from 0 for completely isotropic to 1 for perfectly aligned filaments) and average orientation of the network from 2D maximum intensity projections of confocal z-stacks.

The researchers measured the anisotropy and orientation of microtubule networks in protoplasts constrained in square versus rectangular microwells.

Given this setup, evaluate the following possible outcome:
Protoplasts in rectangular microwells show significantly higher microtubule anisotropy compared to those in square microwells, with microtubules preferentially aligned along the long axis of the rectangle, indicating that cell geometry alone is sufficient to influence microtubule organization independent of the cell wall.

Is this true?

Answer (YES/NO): YES